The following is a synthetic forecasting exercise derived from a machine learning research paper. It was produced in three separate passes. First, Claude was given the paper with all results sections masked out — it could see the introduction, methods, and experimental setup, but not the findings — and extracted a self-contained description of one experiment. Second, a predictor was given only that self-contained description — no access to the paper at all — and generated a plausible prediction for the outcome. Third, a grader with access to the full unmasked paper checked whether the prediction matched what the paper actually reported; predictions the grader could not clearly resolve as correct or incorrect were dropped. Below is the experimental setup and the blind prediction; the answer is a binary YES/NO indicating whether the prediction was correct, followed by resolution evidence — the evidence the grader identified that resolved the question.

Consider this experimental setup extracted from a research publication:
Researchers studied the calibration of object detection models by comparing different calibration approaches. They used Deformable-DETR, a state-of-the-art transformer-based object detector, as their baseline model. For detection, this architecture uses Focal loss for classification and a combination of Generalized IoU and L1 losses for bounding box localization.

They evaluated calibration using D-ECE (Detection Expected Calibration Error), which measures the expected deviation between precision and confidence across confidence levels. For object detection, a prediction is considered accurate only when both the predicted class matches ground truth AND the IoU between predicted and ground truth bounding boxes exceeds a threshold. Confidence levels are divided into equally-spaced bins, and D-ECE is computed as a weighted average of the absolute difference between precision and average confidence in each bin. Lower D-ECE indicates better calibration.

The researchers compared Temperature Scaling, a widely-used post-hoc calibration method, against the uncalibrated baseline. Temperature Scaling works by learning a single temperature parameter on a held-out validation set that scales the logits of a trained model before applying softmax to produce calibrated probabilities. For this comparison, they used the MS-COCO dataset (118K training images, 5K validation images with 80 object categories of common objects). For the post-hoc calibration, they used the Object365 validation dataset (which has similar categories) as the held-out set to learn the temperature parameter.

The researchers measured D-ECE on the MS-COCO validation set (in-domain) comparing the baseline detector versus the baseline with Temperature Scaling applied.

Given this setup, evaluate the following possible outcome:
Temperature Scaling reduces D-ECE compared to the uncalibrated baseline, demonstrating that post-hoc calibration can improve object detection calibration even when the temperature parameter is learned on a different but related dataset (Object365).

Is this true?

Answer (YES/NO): NO